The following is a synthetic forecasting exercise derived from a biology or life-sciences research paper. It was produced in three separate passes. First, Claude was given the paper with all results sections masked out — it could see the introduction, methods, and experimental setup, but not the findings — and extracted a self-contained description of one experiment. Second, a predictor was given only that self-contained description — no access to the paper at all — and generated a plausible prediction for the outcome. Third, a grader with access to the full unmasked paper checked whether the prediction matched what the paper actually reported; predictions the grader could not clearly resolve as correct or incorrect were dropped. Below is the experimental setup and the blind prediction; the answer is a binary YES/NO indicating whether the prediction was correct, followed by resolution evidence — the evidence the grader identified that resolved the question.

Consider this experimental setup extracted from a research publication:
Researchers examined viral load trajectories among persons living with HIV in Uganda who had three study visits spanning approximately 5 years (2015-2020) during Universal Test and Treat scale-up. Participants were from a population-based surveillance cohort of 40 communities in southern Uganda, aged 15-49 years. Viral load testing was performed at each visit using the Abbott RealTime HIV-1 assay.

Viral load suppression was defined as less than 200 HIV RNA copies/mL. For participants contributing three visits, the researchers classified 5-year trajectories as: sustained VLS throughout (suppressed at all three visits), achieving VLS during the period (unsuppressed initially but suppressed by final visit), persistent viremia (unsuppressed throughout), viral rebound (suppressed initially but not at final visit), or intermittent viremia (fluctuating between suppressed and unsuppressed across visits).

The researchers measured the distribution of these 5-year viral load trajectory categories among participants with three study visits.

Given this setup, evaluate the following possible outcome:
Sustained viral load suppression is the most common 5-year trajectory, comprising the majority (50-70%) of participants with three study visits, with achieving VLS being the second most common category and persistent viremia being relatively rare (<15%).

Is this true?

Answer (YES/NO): NO